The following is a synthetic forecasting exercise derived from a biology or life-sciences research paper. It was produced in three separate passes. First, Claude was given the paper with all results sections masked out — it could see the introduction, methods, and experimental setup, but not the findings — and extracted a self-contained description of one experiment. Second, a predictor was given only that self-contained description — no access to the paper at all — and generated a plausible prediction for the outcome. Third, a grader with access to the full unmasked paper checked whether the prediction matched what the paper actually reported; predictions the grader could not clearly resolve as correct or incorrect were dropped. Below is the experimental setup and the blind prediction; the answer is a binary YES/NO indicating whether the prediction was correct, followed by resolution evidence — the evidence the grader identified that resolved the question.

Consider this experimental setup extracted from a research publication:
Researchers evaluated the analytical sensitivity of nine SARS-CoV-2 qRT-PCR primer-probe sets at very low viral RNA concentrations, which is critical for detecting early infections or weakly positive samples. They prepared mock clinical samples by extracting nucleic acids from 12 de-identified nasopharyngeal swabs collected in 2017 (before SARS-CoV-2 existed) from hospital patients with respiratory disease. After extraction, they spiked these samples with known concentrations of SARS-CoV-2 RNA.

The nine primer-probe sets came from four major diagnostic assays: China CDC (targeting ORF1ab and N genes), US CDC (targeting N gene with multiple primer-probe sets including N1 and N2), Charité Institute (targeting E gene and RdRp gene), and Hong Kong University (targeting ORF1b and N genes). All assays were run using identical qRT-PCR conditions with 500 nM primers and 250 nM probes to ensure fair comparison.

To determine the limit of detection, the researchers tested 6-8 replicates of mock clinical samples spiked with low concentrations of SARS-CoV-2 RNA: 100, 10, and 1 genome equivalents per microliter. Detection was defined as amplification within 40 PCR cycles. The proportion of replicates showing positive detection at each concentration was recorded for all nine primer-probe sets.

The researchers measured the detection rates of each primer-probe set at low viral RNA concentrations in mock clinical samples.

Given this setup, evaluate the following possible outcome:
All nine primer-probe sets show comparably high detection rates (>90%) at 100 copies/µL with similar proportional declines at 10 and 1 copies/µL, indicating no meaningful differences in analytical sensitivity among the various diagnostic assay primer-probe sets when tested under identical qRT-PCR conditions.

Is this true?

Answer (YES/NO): NO